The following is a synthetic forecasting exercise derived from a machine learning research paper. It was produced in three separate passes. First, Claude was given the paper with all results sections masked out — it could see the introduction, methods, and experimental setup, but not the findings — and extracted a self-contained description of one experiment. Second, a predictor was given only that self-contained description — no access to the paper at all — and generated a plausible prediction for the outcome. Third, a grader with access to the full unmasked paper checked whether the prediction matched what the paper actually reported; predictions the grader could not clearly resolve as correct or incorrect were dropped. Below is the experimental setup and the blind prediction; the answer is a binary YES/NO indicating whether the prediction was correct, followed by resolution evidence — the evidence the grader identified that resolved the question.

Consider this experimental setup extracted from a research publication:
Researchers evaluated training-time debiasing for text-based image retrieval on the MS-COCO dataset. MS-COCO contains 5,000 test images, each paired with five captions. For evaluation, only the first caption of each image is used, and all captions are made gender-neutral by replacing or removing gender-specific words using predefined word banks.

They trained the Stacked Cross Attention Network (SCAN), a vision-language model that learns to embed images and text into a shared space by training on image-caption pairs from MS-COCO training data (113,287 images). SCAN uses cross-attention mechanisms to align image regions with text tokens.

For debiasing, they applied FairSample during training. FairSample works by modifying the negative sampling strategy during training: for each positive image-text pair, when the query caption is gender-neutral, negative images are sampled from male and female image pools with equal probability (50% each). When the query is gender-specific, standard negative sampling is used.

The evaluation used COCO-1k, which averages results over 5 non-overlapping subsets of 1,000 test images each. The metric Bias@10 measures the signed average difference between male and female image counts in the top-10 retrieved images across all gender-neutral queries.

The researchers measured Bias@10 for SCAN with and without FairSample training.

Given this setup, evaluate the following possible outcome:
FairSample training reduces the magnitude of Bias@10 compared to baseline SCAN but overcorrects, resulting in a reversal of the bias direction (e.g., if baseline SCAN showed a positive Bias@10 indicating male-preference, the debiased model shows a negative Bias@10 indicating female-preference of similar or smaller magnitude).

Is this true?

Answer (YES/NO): NO